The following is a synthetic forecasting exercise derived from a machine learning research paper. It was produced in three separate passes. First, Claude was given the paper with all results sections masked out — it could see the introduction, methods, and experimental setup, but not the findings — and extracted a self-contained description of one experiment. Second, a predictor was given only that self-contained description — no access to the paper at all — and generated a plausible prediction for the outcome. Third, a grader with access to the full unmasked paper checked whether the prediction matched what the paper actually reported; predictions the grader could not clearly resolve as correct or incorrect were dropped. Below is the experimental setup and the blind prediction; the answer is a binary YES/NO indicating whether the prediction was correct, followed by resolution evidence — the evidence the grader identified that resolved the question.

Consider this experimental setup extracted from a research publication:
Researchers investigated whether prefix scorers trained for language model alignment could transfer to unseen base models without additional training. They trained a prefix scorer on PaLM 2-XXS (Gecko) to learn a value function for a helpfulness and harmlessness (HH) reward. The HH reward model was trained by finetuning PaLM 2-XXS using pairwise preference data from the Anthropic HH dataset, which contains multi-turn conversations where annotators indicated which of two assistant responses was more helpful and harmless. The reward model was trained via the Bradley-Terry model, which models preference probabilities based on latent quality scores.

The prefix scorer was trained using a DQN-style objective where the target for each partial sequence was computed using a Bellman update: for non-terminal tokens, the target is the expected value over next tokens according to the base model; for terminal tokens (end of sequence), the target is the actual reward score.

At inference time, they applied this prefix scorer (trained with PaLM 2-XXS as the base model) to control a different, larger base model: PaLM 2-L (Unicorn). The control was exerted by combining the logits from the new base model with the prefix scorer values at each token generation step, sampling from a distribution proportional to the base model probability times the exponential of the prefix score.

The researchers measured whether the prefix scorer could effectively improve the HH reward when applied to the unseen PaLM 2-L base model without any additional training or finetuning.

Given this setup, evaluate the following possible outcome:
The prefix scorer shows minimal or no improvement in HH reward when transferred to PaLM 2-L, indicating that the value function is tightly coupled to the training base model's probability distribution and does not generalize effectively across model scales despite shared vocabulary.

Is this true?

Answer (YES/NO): NO